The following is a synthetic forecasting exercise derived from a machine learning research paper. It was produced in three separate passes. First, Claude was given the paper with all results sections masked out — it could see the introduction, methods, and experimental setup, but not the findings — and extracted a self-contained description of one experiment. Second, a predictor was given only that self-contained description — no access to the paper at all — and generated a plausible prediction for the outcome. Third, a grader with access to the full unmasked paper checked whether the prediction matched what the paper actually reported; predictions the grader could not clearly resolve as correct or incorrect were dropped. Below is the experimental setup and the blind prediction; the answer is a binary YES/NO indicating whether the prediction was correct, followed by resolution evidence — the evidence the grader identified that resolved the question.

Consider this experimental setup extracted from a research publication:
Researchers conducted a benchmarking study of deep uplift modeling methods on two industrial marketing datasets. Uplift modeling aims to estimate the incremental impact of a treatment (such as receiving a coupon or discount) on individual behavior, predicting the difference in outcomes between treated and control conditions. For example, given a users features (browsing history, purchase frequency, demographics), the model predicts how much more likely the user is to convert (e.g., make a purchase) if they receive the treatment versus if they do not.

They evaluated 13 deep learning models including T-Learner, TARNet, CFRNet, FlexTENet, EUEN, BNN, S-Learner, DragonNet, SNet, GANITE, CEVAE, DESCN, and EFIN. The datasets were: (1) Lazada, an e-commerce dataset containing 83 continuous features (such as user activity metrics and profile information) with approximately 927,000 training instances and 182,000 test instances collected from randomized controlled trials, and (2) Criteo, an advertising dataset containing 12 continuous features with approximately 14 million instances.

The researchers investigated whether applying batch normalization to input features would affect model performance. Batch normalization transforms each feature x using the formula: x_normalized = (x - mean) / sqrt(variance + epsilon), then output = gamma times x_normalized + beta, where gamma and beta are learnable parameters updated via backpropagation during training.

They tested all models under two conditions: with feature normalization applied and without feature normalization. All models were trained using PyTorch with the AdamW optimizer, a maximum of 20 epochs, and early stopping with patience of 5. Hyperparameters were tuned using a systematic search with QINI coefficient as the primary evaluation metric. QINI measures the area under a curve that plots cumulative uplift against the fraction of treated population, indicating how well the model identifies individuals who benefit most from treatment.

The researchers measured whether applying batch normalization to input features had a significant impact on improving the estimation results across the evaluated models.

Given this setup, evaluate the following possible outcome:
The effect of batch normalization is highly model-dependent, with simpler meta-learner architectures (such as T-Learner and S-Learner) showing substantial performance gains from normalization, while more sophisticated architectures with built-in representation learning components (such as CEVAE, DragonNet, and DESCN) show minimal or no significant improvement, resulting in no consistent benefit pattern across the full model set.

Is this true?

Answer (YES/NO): NO